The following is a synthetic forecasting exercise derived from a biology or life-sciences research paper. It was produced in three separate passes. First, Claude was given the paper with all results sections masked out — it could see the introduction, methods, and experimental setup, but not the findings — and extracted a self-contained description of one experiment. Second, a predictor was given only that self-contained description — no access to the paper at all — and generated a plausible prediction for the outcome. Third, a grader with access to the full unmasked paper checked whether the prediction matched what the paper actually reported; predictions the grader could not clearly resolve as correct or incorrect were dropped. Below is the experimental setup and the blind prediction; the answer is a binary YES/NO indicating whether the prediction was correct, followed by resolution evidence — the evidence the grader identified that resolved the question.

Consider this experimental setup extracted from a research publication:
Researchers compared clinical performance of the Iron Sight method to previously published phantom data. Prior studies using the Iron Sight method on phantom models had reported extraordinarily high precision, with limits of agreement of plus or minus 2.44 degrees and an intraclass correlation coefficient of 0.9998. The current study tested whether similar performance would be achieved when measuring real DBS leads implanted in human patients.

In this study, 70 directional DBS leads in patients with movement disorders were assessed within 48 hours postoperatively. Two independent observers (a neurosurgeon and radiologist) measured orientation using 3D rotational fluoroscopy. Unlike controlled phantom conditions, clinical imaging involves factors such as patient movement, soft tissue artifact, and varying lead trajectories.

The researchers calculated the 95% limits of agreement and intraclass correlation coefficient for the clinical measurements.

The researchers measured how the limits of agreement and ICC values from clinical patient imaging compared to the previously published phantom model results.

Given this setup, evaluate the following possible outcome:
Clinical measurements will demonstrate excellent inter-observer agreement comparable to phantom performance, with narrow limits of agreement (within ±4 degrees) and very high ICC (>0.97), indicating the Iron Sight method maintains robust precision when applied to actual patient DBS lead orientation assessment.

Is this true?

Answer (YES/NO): NO